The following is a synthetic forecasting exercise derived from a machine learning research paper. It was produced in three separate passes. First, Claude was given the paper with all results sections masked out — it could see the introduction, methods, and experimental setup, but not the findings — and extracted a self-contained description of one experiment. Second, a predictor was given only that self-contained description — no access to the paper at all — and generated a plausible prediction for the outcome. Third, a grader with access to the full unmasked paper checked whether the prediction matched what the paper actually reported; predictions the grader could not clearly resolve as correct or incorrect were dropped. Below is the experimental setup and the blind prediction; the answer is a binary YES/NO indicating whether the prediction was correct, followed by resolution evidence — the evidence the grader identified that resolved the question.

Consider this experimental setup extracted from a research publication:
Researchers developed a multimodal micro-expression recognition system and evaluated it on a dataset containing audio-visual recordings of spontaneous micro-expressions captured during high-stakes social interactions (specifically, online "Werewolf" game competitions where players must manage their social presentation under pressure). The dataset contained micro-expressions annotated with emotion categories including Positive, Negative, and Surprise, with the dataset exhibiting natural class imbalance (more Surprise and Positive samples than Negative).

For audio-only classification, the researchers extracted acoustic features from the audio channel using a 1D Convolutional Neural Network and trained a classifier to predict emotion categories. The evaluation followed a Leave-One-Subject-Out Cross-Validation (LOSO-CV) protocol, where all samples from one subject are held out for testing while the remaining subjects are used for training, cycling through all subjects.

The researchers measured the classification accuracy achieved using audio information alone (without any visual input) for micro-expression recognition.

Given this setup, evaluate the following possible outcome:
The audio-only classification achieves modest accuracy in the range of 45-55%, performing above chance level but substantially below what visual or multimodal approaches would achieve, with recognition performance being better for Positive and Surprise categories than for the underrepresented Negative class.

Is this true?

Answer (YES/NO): NO